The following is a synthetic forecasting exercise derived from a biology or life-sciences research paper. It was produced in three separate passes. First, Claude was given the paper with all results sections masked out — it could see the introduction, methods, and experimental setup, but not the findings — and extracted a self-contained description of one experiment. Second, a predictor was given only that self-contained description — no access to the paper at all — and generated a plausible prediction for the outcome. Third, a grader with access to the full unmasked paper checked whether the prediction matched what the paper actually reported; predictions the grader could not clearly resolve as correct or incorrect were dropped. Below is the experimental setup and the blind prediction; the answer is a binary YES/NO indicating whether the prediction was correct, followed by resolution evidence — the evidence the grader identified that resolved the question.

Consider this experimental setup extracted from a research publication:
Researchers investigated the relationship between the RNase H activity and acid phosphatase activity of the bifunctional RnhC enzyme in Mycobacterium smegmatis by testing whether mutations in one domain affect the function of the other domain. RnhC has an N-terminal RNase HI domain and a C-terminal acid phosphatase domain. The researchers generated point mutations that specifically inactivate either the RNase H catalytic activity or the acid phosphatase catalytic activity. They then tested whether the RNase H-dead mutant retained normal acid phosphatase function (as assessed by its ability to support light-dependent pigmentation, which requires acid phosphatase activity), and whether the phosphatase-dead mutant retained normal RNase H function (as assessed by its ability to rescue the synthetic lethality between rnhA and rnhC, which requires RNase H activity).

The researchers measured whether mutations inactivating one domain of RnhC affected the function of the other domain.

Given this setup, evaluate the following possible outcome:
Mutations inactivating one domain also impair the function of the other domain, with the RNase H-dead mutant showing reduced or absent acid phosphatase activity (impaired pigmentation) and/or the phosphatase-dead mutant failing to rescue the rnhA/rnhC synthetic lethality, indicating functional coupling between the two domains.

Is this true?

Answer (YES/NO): NO